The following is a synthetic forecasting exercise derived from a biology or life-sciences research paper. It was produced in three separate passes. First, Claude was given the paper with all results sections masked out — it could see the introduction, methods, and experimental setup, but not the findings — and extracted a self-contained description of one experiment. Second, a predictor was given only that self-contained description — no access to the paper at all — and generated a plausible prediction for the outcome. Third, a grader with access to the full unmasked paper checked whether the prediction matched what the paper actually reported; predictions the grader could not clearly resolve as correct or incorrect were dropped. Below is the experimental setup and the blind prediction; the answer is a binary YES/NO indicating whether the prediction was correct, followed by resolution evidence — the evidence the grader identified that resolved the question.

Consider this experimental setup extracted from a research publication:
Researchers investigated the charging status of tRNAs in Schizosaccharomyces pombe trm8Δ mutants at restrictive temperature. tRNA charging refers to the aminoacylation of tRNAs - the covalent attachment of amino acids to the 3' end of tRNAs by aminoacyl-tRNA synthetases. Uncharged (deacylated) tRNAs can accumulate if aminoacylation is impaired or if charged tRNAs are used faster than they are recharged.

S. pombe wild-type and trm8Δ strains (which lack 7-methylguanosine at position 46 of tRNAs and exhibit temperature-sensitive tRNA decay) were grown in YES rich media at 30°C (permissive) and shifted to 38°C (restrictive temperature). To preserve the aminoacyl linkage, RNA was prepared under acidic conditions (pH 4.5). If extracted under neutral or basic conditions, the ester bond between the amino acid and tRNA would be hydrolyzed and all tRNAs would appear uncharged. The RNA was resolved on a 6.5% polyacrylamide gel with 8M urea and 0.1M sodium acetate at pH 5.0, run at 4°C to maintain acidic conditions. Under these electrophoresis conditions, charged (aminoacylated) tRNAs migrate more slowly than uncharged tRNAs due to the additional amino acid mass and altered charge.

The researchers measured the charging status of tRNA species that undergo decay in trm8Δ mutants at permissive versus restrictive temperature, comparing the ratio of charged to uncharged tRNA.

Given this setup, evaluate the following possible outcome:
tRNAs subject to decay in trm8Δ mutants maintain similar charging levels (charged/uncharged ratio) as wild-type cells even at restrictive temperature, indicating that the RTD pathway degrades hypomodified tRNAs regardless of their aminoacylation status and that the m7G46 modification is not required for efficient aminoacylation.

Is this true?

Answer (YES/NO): NO